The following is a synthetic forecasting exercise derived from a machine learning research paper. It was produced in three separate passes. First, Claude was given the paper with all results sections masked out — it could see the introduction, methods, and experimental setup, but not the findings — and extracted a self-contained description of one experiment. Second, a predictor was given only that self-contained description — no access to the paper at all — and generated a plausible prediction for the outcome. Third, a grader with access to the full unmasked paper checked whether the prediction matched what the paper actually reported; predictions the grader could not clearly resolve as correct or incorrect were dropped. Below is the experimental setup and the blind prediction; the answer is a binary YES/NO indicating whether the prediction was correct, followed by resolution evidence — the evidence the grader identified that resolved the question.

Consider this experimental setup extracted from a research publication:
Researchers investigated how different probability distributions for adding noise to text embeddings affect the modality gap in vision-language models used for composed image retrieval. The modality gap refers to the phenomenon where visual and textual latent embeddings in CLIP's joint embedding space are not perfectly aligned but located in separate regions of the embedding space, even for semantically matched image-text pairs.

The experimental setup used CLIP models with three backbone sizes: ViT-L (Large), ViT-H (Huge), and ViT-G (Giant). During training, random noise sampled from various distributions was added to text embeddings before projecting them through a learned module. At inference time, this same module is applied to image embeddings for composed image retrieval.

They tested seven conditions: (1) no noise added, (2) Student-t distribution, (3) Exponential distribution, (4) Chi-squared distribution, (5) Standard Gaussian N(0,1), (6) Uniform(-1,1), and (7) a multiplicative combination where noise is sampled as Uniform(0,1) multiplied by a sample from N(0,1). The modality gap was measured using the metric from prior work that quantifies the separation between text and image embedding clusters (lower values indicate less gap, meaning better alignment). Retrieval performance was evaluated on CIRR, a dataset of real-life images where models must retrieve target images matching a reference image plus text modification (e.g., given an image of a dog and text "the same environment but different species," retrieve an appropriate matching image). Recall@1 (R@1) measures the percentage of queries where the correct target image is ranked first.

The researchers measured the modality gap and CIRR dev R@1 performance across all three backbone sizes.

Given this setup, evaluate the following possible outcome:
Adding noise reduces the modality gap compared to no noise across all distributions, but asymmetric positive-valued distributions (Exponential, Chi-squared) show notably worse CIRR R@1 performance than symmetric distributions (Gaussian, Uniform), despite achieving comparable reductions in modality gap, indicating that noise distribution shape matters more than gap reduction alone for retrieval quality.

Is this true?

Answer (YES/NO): NO